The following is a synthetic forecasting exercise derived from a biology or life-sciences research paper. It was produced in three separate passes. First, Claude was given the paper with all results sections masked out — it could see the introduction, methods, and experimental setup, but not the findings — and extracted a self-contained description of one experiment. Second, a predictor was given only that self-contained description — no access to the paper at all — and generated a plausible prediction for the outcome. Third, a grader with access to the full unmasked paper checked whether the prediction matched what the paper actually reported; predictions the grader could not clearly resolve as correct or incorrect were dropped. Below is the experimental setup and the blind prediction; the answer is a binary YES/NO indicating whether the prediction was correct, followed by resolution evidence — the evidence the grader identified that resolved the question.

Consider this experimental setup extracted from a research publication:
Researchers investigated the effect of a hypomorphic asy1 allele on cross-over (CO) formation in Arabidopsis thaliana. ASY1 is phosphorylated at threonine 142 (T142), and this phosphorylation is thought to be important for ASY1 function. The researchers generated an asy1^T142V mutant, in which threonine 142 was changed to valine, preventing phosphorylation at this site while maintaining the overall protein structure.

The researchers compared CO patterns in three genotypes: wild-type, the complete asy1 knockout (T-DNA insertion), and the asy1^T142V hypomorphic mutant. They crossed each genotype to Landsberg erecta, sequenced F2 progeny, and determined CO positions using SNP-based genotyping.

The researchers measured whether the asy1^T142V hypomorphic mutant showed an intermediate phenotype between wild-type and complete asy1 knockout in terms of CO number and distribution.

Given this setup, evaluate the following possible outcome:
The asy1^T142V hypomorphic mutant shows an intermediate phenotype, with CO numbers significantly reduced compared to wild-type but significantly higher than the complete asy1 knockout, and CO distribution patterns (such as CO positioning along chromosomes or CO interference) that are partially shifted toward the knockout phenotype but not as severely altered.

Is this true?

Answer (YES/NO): YES